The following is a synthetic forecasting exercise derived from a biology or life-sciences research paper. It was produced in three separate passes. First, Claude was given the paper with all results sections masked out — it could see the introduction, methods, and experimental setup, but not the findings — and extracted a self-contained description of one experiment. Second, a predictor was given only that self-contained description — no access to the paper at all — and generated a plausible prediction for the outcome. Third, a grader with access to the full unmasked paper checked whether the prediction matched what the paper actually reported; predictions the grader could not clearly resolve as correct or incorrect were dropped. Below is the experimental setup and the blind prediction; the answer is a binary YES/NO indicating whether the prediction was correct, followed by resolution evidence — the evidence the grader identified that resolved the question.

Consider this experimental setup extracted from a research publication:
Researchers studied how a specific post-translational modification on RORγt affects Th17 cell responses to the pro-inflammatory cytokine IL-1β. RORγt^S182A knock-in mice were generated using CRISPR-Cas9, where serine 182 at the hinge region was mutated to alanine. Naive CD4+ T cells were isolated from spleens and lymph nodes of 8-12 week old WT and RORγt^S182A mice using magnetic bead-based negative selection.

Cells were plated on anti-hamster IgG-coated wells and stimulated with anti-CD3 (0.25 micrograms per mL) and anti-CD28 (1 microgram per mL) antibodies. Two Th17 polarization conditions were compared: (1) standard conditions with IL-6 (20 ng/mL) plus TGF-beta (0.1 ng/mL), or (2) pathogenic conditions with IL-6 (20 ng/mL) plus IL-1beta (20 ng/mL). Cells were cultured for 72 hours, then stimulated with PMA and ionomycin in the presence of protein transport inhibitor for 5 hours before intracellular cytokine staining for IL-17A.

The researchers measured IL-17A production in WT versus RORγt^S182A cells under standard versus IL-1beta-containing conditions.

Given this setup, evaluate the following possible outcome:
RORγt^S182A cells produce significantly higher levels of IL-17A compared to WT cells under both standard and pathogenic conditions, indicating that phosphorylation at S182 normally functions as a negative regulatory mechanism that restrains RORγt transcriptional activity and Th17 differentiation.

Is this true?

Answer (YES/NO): NO